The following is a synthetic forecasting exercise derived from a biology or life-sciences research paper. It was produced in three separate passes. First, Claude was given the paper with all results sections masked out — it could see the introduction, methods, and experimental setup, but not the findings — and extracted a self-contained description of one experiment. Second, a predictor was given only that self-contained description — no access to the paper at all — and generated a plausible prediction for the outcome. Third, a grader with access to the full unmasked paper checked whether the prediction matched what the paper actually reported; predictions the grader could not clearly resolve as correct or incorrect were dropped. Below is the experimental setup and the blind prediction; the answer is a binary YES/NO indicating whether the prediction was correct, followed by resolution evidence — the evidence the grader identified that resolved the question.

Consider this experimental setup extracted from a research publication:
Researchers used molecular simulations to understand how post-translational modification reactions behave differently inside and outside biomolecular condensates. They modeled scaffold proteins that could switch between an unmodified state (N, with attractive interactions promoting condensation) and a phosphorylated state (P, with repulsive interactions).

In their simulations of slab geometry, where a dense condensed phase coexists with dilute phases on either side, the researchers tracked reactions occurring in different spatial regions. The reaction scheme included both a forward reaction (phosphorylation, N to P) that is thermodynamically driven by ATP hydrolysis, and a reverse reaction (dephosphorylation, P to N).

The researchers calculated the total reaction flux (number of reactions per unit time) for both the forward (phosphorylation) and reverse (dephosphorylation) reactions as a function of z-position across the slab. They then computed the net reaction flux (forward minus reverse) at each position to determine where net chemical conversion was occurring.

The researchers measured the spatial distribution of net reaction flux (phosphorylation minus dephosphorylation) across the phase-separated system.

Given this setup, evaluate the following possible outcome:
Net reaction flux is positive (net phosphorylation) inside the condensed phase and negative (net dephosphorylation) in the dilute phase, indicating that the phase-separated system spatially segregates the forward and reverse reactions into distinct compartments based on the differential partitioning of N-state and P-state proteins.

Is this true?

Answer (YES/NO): YES